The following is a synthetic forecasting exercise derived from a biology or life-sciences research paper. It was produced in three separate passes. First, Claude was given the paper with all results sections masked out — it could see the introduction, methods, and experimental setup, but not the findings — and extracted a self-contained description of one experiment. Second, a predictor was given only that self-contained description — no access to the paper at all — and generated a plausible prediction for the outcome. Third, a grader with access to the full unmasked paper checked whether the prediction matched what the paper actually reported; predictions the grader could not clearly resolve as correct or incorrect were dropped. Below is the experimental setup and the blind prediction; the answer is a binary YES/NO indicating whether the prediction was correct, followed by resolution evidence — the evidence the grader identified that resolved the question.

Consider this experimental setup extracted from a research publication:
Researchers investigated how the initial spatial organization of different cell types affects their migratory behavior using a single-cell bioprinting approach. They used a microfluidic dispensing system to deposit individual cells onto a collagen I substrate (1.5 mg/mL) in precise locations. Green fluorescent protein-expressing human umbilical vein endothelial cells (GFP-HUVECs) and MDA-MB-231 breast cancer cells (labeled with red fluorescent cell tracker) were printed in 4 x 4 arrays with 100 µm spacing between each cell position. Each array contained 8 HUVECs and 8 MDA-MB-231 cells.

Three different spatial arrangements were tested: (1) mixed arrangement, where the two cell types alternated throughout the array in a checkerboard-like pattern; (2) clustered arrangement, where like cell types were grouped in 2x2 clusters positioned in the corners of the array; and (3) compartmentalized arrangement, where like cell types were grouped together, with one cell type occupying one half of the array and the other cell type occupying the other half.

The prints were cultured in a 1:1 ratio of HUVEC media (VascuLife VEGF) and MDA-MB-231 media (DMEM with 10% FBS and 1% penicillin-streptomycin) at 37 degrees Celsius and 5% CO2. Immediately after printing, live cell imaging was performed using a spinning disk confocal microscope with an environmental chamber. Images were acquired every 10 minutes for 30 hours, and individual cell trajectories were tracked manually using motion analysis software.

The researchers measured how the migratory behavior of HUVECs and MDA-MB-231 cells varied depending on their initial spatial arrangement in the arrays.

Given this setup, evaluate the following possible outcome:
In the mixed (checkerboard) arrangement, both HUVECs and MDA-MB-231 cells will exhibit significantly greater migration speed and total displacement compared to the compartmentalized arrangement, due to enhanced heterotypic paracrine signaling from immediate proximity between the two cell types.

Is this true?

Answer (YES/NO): NO